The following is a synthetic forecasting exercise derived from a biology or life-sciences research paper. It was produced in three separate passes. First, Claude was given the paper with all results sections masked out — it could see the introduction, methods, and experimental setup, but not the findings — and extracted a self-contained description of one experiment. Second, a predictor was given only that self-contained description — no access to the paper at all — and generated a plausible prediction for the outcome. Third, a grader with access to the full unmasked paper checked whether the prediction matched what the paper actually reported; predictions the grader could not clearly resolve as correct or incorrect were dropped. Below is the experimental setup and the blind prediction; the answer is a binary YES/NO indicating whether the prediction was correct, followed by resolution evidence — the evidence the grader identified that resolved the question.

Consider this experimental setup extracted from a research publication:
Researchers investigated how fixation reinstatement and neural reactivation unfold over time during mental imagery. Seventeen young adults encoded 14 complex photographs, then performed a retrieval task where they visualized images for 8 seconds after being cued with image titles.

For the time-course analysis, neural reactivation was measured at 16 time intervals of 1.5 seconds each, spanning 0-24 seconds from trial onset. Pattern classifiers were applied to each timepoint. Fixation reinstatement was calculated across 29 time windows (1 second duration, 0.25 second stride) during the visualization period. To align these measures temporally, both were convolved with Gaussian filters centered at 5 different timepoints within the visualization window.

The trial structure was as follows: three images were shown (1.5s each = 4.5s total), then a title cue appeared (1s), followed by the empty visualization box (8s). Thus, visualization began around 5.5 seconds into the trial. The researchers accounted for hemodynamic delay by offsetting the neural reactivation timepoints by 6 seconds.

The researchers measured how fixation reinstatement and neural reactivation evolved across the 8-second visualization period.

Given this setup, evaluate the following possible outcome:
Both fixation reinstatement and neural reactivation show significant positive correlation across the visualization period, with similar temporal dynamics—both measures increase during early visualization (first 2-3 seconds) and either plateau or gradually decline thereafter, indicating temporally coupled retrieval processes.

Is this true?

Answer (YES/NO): NO